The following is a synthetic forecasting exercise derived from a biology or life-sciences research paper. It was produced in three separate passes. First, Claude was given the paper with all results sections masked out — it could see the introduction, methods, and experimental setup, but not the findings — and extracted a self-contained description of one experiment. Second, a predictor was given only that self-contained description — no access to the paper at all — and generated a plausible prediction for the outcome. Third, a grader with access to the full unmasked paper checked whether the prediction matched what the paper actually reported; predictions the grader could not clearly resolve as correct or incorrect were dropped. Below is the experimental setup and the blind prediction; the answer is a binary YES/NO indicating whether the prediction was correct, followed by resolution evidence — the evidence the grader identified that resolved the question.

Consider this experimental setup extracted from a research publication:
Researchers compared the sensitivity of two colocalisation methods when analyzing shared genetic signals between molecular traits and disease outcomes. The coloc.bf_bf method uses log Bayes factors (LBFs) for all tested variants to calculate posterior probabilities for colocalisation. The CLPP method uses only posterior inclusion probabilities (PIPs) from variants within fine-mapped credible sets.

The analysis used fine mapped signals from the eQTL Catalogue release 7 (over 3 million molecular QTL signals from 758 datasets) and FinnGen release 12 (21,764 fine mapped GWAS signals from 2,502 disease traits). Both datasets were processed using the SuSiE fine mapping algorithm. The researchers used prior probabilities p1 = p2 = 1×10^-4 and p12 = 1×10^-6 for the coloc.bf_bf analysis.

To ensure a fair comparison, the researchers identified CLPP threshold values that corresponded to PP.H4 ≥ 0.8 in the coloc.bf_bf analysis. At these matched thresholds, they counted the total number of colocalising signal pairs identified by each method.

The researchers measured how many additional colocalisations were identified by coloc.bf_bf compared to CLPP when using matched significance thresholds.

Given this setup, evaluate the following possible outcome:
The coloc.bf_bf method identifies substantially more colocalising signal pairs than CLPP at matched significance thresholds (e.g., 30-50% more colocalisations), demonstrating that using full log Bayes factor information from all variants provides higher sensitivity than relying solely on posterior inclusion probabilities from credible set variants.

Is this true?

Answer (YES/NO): NO